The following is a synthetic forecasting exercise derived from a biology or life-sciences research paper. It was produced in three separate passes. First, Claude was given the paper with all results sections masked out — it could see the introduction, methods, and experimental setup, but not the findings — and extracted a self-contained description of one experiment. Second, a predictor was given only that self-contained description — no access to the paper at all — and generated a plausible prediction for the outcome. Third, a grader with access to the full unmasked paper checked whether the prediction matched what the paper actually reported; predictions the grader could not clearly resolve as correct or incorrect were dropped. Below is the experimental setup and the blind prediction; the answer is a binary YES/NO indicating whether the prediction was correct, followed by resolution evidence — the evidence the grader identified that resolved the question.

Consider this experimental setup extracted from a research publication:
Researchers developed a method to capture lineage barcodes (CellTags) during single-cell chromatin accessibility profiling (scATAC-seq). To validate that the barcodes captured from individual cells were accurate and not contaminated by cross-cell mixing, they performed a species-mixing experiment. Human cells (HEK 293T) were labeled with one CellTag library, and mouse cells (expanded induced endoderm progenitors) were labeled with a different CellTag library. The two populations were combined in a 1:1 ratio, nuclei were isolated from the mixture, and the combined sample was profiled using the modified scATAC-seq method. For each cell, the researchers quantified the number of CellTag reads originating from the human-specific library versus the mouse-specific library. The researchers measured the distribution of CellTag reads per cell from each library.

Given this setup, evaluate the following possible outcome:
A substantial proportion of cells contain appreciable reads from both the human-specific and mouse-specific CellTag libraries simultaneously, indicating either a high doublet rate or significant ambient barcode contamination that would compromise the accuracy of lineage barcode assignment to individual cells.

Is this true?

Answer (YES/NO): NO